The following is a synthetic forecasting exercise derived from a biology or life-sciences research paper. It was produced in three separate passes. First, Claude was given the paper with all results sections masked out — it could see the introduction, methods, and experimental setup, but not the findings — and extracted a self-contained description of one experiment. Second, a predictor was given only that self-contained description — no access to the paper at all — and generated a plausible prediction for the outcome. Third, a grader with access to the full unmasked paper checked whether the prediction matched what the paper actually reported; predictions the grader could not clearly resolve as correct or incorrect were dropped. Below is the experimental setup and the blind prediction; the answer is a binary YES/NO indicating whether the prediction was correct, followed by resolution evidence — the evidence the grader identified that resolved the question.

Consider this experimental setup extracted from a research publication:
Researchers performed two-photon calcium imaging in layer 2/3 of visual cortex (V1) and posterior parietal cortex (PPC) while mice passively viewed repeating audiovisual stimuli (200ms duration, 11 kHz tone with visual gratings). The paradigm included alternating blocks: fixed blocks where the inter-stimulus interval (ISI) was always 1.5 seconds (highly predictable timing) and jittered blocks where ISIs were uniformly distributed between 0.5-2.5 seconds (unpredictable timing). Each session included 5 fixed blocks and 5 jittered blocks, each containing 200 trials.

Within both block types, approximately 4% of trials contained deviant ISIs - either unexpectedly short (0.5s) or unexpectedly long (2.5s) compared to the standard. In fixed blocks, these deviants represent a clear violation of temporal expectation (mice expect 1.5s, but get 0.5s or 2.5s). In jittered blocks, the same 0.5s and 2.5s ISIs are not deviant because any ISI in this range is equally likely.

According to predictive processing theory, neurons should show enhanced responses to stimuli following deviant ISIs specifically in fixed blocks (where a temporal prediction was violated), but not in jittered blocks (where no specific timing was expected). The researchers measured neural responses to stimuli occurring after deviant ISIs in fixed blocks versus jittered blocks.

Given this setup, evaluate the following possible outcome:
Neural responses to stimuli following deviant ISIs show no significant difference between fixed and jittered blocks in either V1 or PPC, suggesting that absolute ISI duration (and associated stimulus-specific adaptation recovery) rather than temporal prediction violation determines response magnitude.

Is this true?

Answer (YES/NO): YES